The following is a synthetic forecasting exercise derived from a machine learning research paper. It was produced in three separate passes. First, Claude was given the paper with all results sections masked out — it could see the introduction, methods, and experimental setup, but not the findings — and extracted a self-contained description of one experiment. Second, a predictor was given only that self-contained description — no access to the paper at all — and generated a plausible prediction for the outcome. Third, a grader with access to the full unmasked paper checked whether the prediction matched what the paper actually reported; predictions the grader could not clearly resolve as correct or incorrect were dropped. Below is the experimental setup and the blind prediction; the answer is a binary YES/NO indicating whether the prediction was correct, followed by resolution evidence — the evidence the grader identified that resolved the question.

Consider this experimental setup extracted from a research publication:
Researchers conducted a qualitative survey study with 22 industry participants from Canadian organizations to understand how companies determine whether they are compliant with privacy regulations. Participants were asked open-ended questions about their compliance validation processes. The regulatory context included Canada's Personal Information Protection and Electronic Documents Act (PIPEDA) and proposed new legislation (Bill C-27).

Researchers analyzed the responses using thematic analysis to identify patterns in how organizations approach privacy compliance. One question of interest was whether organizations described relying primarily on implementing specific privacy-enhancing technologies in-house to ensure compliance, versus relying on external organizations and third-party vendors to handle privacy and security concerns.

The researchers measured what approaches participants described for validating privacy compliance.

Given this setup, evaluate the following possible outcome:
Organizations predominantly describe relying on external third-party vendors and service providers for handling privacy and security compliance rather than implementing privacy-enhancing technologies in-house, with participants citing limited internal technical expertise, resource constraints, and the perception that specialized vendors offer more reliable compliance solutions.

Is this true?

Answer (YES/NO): NO